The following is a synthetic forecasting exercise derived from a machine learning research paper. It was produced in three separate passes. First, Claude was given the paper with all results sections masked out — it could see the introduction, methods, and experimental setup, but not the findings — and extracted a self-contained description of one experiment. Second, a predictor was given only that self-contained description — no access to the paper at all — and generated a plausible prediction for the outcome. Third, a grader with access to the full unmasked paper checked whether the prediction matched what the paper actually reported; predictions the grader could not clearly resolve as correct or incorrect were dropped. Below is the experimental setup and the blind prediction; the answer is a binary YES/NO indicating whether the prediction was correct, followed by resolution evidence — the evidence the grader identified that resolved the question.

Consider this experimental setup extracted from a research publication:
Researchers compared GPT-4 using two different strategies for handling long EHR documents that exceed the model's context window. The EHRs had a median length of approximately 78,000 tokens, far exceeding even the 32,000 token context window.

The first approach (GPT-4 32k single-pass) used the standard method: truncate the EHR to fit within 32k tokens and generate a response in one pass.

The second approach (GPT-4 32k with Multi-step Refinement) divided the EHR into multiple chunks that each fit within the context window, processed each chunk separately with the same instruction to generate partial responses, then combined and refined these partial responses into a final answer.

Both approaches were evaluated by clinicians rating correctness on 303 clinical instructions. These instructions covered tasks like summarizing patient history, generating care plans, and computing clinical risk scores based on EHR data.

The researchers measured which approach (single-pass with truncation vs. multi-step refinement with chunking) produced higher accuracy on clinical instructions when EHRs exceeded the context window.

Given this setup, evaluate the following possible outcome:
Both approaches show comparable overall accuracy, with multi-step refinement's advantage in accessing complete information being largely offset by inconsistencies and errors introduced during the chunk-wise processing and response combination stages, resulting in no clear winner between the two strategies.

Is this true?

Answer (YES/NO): NO